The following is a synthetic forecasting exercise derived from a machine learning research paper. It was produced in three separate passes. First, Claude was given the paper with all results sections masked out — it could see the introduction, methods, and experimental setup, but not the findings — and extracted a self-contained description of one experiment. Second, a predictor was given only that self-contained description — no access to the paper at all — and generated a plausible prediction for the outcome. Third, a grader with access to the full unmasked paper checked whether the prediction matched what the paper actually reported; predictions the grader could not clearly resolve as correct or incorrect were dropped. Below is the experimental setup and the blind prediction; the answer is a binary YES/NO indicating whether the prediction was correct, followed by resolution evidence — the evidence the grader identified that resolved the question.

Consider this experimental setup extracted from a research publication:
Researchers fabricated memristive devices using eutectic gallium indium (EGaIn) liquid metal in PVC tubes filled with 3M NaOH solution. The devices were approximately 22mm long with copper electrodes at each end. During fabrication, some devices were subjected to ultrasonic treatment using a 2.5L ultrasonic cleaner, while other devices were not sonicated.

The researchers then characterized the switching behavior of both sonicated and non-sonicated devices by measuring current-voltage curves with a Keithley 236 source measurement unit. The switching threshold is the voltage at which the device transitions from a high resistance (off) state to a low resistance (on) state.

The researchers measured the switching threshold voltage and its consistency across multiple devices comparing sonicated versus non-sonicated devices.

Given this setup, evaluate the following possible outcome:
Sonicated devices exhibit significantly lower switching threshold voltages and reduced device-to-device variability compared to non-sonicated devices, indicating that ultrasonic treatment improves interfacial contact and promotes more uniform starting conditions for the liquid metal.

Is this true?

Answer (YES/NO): YES